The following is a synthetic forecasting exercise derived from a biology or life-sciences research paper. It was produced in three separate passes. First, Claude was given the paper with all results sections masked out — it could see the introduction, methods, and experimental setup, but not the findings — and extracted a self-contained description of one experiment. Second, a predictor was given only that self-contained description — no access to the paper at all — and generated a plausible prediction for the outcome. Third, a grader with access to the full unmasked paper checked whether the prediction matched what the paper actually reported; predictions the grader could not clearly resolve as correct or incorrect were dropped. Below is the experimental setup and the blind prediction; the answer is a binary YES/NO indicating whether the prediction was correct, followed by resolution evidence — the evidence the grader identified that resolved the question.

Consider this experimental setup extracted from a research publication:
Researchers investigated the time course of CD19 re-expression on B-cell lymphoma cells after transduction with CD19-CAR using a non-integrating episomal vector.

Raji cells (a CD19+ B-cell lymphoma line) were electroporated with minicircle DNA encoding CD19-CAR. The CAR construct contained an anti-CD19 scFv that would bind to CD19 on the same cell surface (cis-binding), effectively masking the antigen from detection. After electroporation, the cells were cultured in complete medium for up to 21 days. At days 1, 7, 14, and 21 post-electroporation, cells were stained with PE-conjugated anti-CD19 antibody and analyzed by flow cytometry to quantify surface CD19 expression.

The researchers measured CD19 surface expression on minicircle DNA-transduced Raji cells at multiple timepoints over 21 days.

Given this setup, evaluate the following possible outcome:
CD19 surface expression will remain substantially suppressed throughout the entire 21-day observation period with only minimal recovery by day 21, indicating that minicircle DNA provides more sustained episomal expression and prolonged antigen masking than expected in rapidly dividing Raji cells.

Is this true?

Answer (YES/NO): NO